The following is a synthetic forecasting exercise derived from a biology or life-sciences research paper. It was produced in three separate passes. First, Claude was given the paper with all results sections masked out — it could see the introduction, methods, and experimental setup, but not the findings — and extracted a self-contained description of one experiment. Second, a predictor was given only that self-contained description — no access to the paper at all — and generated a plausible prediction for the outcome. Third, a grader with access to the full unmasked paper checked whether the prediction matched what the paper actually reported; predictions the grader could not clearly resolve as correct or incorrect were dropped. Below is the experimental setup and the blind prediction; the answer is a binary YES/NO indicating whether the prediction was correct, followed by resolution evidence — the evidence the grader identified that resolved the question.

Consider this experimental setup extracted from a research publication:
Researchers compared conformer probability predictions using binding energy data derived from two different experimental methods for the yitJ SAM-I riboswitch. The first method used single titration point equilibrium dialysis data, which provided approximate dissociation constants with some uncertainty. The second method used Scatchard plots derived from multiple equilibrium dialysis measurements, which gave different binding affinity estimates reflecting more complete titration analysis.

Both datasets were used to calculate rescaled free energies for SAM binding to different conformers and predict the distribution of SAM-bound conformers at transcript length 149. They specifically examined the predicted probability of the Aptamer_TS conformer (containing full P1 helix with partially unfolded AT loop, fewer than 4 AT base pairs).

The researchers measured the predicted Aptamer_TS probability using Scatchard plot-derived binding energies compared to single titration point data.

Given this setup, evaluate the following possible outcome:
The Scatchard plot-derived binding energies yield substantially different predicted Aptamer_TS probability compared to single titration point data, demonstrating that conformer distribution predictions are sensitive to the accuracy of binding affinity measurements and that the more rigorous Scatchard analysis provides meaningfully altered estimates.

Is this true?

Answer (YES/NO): YES